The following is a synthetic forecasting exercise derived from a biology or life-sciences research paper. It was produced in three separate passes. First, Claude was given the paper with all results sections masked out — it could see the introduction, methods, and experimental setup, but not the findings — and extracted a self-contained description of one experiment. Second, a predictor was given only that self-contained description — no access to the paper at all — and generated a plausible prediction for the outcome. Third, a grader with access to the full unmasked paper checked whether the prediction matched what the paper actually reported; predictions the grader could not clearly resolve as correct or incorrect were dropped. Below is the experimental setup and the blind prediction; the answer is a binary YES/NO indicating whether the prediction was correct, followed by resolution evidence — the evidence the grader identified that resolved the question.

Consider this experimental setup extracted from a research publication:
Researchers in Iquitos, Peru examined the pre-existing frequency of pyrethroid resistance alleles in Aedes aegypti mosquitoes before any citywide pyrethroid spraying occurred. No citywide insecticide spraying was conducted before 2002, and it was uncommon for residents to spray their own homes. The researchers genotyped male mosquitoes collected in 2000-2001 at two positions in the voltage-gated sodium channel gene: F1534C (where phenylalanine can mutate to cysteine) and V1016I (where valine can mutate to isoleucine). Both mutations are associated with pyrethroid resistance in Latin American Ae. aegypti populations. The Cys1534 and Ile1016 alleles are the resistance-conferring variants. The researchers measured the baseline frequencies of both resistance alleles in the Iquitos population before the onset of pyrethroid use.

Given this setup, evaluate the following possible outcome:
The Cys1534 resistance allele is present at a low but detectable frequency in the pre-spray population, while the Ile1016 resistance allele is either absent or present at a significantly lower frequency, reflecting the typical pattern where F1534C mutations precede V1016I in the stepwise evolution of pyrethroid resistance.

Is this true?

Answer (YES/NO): YES